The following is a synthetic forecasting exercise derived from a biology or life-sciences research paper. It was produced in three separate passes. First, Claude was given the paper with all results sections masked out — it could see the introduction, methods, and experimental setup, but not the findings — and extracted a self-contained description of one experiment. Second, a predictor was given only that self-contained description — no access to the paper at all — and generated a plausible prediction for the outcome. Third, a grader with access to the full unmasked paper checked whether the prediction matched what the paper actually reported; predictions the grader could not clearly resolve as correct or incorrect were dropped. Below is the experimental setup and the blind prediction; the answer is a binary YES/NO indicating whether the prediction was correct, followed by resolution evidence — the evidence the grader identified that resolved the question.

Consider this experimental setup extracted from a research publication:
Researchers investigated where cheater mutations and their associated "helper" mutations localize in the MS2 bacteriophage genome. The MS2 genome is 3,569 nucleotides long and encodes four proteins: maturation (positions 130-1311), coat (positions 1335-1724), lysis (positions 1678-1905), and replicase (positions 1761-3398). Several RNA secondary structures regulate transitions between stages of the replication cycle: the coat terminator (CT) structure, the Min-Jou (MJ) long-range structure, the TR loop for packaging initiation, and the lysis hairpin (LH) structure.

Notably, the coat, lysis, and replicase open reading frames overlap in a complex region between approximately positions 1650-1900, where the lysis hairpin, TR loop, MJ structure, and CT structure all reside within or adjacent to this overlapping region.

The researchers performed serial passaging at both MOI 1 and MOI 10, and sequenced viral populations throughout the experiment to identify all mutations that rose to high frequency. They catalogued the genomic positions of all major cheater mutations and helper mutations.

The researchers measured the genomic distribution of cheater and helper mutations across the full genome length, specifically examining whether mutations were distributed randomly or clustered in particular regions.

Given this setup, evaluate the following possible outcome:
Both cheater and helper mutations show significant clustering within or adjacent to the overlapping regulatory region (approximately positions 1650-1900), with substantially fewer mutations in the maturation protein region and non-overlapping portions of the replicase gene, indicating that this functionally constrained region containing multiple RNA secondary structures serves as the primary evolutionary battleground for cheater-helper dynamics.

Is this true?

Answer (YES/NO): YES